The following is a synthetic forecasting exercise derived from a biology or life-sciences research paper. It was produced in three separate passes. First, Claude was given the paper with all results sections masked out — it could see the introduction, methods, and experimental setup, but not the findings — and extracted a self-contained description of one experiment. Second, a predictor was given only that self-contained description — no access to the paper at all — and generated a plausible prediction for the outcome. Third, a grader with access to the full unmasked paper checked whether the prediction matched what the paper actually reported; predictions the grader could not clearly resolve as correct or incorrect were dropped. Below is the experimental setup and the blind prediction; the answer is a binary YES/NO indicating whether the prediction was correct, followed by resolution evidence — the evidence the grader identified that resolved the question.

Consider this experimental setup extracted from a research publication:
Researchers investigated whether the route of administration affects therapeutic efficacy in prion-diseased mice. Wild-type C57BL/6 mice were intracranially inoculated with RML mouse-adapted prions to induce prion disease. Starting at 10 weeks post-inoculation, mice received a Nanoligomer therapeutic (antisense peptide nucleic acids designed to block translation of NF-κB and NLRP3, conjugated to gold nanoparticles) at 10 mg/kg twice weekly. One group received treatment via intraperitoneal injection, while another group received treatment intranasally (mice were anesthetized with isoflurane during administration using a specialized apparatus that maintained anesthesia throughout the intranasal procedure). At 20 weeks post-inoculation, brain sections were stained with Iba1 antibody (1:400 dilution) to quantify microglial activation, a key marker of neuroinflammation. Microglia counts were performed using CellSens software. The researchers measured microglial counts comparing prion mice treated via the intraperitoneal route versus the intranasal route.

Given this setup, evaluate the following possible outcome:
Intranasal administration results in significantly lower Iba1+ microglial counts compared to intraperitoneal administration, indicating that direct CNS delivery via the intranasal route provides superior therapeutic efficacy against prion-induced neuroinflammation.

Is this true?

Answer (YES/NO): NO